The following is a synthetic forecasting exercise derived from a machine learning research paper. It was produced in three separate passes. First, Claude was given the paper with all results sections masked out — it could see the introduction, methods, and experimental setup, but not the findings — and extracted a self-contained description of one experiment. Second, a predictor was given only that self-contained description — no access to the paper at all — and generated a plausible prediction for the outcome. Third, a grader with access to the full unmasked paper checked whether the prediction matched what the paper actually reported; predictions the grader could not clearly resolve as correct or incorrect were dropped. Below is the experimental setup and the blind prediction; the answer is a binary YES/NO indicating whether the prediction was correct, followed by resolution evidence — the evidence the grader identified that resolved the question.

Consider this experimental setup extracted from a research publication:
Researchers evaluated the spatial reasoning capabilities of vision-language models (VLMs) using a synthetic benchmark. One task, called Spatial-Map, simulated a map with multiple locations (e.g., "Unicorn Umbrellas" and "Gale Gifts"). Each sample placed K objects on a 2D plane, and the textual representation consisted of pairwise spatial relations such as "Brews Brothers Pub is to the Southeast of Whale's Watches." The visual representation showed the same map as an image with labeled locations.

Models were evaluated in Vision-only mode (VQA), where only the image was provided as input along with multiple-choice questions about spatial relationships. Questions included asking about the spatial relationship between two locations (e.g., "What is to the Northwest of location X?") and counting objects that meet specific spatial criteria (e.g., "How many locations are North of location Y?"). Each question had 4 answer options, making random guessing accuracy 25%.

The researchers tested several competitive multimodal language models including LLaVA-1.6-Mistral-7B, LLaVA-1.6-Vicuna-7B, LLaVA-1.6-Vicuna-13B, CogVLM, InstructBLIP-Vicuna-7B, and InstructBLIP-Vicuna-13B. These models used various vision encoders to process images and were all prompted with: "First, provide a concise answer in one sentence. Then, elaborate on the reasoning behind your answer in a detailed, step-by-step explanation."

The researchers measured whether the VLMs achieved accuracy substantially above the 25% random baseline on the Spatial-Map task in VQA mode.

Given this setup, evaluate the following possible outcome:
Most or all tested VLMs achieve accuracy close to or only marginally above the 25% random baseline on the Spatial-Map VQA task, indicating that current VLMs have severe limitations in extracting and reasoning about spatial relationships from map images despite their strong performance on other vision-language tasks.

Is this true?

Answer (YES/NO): YES